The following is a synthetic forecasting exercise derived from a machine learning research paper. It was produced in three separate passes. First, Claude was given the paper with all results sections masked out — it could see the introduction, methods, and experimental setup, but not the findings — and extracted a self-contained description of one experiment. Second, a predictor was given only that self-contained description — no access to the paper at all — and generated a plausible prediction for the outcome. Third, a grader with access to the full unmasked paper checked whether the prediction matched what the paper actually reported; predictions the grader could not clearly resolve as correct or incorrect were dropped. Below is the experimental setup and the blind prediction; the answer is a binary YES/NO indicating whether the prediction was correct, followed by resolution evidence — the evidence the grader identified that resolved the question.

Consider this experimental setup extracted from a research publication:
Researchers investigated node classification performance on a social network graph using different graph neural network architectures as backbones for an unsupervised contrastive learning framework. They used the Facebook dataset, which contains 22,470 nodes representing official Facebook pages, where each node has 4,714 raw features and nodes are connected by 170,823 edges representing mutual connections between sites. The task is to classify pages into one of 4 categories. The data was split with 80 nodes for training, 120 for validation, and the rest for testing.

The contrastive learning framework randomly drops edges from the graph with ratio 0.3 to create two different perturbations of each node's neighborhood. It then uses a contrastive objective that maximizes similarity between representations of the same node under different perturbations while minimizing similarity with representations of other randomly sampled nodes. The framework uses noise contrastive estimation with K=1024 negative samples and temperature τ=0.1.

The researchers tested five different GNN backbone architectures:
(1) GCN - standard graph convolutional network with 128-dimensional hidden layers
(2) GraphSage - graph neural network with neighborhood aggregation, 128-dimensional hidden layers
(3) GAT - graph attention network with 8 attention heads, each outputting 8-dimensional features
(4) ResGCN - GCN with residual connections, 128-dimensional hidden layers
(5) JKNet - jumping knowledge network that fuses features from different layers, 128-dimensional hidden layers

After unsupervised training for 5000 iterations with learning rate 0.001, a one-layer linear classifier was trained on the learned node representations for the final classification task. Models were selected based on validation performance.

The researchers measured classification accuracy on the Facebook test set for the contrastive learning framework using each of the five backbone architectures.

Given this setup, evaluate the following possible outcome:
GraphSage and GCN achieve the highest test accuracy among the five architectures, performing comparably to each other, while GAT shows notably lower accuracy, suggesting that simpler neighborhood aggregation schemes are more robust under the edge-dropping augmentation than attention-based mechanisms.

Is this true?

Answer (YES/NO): NO